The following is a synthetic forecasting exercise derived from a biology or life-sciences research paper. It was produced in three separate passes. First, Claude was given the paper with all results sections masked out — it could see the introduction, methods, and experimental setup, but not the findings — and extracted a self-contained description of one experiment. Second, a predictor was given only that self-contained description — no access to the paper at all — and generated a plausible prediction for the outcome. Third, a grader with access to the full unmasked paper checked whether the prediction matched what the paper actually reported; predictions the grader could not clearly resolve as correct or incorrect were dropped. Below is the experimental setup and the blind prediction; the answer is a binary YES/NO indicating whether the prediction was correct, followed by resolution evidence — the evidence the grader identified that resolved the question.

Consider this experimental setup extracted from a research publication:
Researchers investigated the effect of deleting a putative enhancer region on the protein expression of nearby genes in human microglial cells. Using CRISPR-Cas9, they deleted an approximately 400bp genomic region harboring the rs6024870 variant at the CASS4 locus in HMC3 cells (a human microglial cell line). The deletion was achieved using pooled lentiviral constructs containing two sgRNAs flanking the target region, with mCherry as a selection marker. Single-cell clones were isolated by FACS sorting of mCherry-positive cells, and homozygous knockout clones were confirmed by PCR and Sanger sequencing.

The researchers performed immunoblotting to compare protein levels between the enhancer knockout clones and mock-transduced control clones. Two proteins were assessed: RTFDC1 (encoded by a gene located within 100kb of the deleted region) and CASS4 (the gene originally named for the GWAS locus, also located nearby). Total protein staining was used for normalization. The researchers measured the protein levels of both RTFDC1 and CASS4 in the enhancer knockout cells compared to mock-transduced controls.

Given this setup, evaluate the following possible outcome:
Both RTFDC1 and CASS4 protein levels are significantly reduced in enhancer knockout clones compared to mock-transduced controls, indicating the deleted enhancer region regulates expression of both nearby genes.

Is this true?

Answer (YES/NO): NO